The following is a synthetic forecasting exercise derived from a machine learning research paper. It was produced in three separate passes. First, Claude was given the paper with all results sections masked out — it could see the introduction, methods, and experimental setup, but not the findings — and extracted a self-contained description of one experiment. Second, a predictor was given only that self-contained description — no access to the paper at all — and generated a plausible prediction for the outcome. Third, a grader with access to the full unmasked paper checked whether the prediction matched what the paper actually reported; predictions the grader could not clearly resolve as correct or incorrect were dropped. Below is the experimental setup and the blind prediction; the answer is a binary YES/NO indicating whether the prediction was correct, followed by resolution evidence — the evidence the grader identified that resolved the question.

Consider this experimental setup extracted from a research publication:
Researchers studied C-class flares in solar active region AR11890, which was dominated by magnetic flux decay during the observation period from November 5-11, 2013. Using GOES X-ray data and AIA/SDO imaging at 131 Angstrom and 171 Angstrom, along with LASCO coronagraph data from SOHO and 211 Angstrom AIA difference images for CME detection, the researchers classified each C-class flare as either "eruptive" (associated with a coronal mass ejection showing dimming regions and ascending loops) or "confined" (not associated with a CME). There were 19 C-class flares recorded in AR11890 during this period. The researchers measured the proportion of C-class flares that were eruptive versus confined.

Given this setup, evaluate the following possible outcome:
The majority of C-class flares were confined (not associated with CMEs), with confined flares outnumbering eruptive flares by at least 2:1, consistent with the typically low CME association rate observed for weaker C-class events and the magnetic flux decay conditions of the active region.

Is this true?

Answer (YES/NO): YES